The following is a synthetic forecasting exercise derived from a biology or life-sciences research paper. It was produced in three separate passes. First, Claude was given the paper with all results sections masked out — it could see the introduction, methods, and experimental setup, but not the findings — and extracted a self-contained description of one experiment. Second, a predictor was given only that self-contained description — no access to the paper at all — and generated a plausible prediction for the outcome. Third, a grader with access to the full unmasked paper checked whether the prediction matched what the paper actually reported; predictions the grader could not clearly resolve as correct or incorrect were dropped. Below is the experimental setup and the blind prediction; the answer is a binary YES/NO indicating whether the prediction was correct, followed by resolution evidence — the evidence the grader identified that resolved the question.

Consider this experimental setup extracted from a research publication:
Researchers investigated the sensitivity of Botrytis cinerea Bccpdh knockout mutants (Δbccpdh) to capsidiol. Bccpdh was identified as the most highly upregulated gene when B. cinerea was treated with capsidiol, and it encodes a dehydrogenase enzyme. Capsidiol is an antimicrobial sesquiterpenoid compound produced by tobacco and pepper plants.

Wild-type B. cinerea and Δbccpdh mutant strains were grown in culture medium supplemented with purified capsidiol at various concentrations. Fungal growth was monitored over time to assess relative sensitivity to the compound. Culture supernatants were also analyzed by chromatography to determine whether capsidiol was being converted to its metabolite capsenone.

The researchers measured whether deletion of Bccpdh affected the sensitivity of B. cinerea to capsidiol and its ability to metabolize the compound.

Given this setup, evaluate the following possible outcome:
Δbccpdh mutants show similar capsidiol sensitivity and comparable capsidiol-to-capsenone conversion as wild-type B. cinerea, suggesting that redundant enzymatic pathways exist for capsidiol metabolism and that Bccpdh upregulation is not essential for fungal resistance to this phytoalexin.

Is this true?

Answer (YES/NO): NO